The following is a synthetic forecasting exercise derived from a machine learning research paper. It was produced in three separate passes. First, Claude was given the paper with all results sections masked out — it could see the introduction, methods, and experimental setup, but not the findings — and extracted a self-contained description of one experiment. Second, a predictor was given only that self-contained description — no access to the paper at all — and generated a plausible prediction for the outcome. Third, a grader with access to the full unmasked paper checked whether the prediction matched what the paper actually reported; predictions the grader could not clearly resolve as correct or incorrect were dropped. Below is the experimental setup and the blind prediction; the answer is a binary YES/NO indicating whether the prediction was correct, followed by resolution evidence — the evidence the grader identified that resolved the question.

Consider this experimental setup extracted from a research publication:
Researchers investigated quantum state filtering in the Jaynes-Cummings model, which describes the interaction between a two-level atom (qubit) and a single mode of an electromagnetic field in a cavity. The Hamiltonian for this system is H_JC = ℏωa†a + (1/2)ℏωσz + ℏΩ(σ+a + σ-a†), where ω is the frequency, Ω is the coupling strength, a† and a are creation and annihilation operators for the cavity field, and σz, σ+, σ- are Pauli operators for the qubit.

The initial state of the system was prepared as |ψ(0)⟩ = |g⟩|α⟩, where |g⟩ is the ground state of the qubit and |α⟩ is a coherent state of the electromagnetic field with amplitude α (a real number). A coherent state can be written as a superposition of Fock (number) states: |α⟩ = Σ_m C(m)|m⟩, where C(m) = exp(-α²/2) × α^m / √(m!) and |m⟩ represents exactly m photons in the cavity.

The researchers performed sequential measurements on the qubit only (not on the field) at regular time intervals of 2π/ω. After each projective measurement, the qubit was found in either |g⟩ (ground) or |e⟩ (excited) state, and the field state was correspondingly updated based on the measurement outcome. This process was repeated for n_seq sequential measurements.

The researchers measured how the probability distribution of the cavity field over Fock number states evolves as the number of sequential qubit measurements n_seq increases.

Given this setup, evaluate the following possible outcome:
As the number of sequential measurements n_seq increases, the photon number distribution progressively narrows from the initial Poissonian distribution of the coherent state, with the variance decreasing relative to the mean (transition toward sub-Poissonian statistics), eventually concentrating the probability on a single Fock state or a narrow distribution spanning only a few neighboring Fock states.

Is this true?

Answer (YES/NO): YES